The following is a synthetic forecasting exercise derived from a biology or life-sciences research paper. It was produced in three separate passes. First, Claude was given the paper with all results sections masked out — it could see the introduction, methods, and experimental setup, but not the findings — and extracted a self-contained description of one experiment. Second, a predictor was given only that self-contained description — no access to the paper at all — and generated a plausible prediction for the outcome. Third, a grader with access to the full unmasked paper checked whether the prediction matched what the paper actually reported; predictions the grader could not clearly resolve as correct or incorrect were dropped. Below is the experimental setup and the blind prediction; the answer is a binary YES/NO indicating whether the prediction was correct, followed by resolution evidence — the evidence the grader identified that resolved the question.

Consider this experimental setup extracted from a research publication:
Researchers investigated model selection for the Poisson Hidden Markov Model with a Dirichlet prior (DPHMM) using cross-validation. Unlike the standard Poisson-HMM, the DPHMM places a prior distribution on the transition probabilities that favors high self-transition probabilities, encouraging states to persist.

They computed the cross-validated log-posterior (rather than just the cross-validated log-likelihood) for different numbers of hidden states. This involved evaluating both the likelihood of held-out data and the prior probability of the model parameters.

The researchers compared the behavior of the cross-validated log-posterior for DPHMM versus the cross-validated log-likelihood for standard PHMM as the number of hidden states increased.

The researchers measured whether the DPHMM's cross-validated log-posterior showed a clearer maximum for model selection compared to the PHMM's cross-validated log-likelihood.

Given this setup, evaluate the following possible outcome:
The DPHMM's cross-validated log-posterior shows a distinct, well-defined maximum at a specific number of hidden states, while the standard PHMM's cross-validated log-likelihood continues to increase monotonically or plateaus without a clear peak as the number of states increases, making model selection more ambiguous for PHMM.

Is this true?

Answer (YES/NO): YES